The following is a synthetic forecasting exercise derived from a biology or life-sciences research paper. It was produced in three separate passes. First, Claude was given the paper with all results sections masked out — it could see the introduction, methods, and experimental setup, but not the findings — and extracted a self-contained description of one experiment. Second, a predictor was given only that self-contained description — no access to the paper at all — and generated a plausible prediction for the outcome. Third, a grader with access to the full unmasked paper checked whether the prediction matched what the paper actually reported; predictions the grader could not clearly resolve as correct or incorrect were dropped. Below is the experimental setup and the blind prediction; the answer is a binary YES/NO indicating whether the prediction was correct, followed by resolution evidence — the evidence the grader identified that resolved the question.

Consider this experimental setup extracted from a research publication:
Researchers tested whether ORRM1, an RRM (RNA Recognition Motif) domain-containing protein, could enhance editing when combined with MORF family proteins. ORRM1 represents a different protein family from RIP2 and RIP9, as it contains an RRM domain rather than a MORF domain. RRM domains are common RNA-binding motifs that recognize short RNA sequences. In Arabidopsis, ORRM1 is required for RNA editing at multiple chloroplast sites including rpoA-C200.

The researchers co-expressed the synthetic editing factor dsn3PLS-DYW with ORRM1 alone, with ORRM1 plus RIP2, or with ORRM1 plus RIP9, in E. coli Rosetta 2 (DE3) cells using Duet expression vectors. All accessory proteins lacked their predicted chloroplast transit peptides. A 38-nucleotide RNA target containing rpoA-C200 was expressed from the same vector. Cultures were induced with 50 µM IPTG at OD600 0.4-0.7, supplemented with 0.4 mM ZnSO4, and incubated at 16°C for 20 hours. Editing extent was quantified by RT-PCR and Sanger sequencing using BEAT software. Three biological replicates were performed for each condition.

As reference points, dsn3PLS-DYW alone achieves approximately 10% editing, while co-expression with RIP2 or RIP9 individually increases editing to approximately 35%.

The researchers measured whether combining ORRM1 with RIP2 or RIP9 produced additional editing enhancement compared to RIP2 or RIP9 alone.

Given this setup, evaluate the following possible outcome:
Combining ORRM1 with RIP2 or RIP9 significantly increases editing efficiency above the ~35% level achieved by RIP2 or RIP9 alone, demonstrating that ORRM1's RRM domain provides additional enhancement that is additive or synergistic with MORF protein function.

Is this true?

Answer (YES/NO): YES